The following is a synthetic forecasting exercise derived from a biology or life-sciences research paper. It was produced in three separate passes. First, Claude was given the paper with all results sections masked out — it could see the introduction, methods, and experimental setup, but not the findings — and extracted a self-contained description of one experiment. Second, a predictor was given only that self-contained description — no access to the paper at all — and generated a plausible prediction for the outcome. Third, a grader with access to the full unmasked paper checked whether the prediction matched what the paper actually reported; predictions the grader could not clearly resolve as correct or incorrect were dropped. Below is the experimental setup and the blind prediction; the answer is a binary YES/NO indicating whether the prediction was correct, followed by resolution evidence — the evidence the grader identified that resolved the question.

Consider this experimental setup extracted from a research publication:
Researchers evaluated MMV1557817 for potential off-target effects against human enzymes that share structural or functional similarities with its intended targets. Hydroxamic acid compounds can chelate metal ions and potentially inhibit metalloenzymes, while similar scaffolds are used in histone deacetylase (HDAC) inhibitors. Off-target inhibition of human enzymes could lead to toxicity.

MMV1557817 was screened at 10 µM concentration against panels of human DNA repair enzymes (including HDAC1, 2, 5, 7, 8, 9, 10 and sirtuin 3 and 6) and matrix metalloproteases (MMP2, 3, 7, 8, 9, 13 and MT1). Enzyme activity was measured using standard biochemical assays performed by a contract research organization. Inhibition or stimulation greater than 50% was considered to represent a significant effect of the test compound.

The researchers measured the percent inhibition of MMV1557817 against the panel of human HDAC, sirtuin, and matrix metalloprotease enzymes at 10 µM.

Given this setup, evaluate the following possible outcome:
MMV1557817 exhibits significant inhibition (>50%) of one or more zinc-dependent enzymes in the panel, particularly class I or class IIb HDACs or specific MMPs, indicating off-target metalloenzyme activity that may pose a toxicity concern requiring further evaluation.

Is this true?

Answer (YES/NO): NO